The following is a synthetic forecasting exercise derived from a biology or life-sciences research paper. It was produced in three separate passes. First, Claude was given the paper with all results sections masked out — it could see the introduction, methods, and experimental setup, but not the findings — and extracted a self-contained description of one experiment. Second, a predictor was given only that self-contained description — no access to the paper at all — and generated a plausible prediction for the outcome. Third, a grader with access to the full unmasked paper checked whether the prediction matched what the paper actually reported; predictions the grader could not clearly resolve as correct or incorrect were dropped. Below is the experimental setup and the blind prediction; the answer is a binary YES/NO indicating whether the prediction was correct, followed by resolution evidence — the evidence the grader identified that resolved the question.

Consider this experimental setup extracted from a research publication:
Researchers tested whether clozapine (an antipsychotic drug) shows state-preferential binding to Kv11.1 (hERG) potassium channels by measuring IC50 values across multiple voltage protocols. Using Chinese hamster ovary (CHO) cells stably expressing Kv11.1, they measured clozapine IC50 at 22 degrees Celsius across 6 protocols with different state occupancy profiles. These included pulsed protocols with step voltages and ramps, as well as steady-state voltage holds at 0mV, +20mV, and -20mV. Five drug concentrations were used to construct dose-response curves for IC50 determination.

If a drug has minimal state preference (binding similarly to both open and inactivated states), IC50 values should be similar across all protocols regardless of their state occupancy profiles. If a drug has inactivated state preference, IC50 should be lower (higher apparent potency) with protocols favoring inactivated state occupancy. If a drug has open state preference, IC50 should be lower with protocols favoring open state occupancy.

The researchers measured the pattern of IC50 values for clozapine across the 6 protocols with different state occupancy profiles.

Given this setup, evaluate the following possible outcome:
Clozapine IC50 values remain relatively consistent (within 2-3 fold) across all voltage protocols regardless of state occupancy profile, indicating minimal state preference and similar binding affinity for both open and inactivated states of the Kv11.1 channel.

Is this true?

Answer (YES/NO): YES